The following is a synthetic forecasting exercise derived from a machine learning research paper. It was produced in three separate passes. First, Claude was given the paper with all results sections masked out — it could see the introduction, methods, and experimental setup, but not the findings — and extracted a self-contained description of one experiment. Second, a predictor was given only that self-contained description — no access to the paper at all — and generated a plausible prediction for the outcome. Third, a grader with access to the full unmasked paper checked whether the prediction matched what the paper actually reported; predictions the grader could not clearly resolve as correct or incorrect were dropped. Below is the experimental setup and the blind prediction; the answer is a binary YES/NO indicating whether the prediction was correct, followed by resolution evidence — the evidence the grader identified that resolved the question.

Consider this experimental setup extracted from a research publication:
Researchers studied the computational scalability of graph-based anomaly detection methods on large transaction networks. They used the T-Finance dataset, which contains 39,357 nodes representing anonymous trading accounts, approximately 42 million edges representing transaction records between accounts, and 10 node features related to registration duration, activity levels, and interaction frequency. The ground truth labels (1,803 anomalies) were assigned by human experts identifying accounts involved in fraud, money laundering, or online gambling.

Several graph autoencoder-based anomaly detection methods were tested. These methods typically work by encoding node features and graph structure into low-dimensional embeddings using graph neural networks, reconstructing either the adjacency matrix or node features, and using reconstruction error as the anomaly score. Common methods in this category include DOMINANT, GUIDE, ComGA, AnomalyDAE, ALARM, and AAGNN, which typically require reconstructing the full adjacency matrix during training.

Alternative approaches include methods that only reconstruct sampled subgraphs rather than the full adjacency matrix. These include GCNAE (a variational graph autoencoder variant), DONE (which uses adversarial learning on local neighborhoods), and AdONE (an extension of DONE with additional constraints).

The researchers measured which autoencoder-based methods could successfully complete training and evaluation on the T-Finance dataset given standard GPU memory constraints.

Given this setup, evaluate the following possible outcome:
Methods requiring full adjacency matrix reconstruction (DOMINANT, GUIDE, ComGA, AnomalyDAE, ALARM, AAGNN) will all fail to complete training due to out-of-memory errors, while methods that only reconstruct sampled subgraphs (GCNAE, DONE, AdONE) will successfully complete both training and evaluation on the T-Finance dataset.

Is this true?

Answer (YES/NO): YES